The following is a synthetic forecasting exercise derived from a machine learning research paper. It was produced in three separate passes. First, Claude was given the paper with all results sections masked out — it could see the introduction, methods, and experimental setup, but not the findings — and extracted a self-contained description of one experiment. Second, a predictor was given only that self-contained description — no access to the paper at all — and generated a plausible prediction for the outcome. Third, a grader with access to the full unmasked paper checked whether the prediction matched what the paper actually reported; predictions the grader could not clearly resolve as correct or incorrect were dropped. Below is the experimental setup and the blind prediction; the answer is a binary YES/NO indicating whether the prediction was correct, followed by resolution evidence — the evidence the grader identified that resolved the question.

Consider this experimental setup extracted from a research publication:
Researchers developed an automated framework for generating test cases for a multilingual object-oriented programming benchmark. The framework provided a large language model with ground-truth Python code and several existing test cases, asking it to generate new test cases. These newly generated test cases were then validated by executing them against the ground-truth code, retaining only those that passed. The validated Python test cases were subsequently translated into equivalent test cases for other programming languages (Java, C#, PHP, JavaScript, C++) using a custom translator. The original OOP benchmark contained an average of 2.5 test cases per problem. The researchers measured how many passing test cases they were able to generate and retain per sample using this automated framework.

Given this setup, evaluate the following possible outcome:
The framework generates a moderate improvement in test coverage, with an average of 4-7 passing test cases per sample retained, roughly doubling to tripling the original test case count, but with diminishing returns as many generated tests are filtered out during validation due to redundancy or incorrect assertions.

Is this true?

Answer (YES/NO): NO